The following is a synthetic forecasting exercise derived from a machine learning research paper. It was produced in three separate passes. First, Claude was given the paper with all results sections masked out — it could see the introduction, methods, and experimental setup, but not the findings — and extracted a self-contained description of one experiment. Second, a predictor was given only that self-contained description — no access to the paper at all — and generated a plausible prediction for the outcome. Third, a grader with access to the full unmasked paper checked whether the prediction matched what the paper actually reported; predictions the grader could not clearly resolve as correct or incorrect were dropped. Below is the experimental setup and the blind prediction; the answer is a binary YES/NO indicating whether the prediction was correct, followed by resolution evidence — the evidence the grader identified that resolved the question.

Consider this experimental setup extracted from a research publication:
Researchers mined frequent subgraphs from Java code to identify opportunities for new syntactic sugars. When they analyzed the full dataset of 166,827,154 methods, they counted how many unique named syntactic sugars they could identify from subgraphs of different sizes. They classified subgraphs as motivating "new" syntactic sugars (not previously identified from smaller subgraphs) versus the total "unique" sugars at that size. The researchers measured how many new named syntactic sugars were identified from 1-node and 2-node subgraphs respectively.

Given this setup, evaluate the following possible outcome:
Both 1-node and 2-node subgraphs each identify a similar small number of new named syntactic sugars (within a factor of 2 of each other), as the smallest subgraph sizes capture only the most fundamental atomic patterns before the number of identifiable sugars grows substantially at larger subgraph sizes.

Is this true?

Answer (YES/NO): NO